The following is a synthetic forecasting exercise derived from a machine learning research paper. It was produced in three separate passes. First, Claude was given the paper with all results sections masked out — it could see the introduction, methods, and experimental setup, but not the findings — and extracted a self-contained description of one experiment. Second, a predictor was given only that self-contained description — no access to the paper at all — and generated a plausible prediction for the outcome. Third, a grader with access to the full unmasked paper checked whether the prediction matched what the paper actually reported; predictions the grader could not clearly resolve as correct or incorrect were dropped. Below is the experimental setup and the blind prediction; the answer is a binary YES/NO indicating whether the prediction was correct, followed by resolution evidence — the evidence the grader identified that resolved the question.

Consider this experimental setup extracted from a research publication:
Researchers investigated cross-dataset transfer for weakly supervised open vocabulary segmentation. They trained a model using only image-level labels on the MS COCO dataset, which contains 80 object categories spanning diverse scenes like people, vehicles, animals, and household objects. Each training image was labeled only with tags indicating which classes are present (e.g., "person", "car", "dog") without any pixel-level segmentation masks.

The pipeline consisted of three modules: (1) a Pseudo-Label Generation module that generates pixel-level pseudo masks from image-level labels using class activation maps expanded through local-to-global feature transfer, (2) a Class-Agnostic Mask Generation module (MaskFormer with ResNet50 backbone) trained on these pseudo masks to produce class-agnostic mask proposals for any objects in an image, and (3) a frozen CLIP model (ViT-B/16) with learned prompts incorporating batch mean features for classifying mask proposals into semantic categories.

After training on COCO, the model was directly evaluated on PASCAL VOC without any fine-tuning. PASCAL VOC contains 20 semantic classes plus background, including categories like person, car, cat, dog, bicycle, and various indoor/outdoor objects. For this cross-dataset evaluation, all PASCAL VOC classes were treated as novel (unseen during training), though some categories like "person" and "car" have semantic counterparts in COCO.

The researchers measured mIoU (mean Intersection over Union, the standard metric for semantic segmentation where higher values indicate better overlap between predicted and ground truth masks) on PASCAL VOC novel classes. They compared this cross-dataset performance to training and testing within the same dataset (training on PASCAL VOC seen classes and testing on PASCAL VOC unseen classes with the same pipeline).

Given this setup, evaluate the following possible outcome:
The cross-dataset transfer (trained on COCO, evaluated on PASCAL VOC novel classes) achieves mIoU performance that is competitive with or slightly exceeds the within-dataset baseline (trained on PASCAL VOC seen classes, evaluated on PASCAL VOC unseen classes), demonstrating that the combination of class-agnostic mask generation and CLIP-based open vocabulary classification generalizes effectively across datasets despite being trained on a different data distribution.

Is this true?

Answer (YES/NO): NO